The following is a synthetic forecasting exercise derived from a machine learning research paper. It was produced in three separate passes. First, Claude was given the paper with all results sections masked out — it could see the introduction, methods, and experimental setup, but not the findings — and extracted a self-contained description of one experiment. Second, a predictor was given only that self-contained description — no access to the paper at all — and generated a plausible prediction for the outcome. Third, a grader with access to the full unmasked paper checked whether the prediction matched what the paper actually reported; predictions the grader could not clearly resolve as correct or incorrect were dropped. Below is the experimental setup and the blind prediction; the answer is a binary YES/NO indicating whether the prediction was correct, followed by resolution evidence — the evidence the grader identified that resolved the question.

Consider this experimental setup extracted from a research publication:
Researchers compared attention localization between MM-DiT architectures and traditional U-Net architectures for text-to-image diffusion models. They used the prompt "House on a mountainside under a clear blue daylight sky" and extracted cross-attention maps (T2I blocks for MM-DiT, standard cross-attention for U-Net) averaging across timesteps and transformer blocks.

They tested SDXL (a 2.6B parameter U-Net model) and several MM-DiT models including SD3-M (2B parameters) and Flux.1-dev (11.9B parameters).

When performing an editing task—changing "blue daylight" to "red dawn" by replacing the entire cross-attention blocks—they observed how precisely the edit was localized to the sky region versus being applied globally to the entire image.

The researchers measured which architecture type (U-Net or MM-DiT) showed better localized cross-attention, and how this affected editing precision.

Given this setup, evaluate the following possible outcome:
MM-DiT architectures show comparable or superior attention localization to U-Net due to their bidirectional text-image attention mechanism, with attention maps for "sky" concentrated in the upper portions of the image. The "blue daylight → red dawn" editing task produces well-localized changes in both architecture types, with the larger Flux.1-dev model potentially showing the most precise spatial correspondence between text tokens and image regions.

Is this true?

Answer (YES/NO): NO